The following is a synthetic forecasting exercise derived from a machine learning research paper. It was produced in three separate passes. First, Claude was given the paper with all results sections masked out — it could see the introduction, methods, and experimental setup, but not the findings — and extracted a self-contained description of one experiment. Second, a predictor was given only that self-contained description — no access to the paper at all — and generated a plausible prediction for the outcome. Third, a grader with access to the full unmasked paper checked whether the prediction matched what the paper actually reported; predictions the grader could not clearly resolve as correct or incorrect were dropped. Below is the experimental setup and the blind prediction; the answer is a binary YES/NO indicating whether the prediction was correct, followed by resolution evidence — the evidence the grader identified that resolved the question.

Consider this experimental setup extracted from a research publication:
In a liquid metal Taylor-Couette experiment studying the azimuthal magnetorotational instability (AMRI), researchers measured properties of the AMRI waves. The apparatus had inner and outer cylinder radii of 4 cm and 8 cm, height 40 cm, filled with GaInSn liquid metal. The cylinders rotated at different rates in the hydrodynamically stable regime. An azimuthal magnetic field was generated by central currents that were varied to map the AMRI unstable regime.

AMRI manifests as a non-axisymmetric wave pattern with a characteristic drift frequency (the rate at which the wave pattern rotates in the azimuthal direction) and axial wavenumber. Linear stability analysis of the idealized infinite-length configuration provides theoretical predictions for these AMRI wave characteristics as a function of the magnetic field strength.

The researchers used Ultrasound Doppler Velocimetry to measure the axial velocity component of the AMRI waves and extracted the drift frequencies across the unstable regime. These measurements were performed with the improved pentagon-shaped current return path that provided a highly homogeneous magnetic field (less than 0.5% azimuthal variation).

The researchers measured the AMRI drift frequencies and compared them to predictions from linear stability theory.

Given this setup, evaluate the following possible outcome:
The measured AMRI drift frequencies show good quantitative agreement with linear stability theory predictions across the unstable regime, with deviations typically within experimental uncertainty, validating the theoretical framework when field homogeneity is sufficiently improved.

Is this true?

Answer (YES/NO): NO